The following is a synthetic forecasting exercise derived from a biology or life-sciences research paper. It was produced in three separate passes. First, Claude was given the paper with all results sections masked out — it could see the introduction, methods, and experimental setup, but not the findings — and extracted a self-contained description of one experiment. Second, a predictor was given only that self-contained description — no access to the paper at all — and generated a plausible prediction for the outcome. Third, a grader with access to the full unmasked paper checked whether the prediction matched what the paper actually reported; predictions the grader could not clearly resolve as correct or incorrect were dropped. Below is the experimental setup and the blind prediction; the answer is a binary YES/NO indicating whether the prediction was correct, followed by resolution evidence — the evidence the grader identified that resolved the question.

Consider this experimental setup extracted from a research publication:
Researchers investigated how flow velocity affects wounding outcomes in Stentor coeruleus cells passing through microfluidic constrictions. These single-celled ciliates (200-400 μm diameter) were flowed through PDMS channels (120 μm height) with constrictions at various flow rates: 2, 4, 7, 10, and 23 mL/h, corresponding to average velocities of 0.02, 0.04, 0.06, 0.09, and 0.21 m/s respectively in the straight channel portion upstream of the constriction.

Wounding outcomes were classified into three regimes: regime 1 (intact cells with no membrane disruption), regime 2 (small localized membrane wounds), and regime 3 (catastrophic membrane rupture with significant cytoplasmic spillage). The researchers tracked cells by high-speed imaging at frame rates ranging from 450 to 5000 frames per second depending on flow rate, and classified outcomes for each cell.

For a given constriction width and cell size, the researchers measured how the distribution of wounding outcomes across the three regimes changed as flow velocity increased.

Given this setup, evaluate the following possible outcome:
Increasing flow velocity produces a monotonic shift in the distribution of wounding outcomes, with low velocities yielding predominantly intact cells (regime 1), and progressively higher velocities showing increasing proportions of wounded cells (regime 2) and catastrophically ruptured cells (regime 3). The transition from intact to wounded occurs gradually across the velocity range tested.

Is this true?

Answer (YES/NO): NO